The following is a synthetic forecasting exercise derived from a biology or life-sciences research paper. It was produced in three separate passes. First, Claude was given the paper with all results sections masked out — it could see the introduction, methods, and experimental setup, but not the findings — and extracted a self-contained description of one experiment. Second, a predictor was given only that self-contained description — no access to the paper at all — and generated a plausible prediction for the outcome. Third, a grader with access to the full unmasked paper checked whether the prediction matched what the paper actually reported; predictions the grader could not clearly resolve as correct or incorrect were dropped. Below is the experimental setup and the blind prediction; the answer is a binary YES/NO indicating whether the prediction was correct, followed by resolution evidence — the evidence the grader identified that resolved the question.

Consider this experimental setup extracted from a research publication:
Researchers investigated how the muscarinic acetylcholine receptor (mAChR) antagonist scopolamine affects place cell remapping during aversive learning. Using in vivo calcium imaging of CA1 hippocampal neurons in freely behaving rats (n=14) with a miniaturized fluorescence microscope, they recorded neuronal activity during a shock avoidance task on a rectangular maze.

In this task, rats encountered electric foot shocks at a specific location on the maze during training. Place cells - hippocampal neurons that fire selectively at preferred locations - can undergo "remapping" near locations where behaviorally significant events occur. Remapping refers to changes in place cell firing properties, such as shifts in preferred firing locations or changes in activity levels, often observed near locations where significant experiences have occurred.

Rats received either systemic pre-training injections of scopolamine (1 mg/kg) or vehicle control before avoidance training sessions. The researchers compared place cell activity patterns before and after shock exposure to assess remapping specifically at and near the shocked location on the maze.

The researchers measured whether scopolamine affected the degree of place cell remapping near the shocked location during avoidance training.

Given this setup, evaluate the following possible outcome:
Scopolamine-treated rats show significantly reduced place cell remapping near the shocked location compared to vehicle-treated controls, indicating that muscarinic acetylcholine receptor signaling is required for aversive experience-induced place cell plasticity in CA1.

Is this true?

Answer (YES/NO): YES